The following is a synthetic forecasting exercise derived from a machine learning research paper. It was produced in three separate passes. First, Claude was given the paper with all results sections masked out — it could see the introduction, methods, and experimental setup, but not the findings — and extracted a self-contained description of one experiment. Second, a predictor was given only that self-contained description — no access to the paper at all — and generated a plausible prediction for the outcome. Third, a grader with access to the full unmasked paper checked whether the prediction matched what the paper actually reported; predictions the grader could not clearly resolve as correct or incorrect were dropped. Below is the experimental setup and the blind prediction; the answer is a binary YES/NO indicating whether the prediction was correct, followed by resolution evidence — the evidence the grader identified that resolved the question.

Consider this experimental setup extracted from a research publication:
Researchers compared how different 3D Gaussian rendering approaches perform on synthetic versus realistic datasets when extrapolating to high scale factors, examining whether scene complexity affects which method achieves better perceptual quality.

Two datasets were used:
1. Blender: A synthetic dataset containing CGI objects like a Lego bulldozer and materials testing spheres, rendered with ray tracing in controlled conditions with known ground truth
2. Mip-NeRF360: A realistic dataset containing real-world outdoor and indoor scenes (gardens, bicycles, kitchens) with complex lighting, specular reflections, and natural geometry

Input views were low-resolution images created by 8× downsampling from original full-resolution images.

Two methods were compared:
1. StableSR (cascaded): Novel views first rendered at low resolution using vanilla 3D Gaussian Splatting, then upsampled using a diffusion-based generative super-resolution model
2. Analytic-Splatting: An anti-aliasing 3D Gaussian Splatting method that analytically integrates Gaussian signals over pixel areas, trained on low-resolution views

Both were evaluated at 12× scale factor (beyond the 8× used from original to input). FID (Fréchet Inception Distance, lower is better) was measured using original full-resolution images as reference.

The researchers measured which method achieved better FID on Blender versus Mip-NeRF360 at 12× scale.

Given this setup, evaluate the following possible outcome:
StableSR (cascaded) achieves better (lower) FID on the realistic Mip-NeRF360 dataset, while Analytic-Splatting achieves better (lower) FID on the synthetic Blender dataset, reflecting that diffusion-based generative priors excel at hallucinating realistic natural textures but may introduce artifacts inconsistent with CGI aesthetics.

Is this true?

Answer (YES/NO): NO